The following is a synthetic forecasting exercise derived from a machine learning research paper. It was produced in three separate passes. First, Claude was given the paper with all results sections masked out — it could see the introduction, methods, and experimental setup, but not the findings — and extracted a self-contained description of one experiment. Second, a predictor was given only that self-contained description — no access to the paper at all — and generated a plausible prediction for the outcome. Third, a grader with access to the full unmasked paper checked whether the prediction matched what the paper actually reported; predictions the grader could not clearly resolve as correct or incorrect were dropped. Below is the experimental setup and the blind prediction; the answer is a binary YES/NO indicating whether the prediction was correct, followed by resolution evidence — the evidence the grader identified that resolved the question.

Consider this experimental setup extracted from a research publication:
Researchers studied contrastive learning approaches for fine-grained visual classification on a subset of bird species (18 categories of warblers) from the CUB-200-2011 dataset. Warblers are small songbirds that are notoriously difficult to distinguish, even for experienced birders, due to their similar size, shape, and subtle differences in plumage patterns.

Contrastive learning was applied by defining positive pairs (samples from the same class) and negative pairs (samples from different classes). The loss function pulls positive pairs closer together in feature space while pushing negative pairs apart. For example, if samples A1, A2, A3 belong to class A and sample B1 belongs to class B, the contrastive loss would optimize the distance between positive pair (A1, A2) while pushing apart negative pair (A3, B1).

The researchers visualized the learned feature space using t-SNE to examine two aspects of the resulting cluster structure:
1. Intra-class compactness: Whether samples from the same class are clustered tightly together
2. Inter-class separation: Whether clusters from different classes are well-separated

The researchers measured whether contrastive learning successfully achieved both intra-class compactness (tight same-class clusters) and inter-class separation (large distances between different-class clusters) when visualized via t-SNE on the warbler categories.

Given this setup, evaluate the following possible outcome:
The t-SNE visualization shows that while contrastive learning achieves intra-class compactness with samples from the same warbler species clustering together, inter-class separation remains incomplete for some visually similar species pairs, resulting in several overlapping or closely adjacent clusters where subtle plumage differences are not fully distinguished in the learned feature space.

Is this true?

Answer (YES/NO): NO